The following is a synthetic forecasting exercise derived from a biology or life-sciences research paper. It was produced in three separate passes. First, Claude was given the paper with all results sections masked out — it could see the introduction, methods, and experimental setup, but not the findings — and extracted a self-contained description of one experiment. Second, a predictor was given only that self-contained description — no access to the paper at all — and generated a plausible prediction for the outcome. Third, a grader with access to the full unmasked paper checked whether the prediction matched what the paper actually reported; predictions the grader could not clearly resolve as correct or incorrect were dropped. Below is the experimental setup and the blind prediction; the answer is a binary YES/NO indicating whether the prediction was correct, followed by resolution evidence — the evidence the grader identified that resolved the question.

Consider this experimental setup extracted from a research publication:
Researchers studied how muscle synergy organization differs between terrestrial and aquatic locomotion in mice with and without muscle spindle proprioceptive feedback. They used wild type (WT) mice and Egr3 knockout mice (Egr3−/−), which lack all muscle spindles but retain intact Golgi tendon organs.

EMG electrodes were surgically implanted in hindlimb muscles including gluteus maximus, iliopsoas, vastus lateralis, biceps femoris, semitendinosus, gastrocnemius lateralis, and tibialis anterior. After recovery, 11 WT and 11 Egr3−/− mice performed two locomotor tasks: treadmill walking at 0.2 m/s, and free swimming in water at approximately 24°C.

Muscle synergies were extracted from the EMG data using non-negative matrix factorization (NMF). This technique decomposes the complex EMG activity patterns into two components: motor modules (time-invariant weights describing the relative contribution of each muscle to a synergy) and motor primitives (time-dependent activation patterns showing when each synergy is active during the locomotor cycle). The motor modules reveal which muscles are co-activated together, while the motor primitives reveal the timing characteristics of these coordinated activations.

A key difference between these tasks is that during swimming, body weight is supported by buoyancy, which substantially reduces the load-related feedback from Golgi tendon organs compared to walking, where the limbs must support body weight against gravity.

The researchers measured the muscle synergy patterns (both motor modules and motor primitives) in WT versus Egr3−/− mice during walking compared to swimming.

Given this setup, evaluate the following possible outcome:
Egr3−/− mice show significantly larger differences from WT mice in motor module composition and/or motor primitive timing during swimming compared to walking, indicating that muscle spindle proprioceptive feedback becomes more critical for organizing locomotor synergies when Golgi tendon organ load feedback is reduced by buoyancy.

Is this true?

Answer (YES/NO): YES